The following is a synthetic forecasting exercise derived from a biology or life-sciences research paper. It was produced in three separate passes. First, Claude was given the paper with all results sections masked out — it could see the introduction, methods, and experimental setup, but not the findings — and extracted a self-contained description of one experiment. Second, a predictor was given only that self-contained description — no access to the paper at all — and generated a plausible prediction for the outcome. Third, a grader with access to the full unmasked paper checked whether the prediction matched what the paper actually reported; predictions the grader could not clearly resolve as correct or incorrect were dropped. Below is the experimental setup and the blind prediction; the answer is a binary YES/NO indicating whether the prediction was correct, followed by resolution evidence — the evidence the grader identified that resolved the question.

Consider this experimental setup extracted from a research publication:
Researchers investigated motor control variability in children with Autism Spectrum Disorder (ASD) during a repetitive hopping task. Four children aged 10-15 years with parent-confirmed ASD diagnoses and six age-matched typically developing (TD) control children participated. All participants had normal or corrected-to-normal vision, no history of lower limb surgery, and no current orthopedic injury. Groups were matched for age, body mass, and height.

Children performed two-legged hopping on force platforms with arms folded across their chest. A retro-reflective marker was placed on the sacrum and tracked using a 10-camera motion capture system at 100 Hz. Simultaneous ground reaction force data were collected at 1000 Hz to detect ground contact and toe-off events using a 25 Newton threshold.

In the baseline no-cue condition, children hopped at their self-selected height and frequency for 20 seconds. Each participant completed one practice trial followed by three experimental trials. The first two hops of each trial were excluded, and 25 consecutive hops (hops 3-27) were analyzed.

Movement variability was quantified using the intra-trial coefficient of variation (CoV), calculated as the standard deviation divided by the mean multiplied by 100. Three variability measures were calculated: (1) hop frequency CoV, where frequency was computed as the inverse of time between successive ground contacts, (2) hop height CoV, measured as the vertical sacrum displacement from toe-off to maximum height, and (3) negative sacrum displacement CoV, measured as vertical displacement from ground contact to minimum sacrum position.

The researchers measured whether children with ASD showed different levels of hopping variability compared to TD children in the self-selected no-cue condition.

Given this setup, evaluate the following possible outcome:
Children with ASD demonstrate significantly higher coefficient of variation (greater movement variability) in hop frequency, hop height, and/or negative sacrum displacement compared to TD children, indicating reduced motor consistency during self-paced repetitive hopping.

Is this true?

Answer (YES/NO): YES